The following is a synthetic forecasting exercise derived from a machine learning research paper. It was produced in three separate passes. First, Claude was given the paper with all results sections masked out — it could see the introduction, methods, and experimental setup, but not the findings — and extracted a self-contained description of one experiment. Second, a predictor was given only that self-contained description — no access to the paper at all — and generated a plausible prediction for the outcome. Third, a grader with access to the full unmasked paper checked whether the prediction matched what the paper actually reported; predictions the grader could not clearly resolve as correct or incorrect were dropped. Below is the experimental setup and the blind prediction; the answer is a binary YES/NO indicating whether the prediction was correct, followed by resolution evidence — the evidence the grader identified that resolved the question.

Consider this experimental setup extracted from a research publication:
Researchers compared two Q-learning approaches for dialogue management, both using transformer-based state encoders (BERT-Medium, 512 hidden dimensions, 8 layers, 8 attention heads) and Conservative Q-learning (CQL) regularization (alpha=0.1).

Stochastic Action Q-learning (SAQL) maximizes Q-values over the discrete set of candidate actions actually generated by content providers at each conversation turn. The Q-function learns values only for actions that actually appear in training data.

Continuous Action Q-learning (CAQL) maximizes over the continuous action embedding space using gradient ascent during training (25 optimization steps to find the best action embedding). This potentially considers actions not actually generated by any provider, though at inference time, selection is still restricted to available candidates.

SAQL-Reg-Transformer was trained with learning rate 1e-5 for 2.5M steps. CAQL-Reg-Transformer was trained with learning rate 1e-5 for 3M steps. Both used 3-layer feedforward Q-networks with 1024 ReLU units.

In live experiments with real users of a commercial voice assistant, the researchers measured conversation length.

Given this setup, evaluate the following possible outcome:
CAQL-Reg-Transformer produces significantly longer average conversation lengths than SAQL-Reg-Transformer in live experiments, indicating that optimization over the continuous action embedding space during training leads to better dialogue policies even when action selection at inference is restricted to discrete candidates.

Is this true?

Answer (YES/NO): NO